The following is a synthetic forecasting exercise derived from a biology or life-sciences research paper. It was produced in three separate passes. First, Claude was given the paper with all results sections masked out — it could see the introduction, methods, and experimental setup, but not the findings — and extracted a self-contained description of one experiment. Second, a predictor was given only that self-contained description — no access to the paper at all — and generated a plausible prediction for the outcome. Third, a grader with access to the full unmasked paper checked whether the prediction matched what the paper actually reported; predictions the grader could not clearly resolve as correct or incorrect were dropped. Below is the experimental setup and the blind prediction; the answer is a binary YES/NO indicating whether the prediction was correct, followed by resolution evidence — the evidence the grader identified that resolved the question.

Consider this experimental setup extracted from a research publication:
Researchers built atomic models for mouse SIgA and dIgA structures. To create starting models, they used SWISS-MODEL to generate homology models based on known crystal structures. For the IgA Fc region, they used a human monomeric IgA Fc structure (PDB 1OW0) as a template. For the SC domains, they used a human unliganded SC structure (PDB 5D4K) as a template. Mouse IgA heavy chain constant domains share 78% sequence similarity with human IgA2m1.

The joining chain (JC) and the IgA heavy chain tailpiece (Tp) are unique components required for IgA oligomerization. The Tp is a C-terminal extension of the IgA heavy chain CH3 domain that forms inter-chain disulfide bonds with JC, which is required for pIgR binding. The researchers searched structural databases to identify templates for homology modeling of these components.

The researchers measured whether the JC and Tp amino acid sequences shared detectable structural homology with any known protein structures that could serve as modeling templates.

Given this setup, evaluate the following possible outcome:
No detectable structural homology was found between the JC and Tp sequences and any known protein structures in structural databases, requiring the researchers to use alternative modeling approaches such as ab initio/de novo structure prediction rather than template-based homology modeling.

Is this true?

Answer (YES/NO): YES